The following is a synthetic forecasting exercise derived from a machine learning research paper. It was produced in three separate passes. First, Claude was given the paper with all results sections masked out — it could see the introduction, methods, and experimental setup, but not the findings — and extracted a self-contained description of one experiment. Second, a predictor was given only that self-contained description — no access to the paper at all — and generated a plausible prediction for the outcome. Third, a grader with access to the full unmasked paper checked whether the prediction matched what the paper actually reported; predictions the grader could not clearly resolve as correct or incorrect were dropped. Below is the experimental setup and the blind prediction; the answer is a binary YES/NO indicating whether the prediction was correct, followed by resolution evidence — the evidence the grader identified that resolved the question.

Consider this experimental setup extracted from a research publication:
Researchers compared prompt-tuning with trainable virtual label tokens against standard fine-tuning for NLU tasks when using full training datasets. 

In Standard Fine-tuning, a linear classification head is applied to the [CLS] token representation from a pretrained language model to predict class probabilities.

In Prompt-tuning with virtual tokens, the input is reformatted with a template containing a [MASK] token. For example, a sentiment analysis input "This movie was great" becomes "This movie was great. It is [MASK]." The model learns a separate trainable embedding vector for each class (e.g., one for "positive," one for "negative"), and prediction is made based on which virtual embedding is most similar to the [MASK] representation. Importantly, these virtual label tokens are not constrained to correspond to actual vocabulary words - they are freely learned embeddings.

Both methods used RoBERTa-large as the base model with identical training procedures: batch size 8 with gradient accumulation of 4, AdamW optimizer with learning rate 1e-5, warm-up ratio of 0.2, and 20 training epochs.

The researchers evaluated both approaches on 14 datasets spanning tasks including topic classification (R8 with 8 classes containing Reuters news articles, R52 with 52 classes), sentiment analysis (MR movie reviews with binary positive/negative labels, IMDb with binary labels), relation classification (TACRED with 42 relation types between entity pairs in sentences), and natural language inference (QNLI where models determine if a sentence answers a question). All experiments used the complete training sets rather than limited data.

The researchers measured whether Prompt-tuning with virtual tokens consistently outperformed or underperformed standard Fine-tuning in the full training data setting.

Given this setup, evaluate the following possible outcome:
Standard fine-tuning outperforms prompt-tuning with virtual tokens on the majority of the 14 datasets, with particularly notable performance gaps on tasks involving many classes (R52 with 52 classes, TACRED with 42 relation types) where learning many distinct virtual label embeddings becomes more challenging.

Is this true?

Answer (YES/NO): NO